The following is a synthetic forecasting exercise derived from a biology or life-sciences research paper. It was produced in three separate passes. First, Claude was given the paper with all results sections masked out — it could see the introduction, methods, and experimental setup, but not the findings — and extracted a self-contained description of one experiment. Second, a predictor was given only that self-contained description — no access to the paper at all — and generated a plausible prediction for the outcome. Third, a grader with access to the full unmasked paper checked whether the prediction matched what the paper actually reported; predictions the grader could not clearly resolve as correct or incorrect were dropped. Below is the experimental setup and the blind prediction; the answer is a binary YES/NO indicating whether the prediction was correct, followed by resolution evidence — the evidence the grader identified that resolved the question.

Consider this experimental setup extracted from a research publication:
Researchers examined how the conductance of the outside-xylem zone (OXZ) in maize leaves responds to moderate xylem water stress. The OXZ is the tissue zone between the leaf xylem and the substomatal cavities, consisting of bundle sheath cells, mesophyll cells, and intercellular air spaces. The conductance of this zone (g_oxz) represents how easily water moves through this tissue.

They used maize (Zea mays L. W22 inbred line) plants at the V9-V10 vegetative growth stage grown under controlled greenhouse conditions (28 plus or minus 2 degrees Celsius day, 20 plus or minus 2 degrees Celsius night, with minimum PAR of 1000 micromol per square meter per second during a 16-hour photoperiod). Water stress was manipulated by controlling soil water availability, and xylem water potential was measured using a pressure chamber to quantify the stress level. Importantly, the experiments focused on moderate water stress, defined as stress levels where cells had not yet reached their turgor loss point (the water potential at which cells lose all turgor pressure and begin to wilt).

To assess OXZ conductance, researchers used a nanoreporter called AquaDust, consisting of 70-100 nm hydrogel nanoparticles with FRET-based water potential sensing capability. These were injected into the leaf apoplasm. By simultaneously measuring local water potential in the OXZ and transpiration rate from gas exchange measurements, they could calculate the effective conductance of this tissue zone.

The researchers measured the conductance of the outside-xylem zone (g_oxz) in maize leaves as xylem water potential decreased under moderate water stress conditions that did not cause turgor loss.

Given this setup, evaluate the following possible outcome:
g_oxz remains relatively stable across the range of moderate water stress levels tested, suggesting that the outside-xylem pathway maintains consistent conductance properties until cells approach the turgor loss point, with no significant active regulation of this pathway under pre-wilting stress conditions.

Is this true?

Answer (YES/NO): NO